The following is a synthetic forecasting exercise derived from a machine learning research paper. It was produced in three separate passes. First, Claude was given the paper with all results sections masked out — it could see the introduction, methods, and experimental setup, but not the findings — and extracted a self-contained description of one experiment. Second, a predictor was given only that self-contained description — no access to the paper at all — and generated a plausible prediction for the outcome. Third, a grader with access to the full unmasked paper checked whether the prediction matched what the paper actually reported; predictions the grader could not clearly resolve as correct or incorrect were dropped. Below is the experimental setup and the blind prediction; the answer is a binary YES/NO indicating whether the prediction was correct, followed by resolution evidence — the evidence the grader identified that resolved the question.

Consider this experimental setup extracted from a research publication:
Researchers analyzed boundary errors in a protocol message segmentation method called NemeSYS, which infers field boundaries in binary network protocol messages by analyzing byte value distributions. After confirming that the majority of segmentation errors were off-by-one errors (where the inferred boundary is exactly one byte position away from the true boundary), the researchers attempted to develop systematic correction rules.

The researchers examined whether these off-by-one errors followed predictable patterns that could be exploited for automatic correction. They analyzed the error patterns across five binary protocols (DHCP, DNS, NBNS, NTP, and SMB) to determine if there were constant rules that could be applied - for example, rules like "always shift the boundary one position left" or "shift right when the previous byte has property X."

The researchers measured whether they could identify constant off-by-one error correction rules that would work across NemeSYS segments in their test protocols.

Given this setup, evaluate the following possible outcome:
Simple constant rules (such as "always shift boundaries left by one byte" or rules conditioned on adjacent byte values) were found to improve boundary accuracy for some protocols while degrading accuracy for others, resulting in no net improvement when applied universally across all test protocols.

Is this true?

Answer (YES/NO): NO